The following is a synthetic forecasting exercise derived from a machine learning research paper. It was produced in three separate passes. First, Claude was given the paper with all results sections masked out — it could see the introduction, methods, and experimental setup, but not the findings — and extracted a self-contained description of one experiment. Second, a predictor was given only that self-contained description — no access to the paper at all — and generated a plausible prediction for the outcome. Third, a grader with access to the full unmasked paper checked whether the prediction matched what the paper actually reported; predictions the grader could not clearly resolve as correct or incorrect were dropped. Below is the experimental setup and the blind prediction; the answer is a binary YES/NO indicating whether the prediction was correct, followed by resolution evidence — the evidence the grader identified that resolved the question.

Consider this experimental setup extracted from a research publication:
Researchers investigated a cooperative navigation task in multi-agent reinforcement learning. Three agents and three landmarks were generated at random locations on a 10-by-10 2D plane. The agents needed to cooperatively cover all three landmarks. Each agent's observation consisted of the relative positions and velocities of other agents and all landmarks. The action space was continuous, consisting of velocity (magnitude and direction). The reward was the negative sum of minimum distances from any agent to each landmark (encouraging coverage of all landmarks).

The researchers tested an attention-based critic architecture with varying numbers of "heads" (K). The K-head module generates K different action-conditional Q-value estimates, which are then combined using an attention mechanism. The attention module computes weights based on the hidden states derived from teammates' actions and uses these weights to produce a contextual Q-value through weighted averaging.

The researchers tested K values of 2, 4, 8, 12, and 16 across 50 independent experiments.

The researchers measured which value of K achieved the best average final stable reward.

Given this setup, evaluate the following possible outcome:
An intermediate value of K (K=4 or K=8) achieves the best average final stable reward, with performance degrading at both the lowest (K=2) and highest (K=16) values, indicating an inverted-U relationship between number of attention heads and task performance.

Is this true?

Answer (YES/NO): NO